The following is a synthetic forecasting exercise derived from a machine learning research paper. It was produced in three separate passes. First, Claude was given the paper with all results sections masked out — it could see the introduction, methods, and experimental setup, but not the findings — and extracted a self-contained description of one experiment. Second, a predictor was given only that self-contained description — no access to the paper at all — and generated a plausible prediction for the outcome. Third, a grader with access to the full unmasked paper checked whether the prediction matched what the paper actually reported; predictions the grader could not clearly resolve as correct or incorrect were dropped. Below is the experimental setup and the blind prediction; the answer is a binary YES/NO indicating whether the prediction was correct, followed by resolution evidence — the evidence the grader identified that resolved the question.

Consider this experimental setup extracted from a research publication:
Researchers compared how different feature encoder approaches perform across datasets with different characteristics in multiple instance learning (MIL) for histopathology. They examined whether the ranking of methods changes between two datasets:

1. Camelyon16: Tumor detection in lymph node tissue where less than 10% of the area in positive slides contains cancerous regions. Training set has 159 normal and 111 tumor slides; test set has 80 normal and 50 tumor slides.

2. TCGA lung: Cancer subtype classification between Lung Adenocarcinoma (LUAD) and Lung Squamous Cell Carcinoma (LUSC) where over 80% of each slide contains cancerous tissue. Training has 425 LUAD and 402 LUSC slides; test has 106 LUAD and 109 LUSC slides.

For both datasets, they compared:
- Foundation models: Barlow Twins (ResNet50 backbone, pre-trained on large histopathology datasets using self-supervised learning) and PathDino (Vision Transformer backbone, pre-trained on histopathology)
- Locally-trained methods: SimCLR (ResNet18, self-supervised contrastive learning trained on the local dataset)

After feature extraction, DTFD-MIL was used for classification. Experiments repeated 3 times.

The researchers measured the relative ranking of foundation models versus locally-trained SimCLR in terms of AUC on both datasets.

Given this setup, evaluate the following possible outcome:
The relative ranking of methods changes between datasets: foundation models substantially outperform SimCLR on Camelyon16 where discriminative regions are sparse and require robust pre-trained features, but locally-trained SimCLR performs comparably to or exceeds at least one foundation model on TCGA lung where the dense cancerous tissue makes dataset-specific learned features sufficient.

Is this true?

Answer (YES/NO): YES